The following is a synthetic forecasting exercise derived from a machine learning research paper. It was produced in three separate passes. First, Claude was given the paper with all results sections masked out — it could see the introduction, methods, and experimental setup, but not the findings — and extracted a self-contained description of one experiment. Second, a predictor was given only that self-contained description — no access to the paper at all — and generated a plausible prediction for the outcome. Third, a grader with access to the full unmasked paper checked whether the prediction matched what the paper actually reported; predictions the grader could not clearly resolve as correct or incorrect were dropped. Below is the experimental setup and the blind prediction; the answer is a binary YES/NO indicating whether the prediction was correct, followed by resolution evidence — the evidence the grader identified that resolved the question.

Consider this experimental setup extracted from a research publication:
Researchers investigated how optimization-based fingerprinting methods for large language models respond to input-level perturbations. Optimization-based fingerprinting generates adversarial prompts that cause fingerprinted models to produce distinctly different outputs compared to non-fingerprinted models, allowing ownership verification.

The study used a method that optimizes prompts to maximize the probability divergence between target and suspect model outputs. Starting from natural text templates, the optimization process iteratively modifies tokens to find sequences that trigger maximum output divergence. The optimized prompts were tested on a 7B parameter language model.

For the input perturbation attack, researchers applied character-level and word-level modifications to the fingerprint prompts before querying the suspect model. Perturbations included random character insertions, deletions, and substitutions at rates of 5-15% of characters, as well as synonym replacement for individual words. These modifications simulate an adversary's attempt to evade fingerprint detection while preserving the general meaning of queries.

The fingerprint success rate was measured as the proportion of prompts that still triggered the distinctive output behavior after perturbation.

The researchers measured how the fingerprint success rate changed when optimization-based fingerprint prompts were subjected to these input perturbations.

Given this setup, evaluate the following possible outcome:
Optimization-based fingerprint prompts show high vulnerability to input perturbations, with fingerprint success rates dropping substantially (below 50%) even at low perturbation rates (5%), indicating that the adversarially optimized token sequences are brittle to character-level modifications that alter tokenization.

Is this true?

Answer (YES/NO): YES